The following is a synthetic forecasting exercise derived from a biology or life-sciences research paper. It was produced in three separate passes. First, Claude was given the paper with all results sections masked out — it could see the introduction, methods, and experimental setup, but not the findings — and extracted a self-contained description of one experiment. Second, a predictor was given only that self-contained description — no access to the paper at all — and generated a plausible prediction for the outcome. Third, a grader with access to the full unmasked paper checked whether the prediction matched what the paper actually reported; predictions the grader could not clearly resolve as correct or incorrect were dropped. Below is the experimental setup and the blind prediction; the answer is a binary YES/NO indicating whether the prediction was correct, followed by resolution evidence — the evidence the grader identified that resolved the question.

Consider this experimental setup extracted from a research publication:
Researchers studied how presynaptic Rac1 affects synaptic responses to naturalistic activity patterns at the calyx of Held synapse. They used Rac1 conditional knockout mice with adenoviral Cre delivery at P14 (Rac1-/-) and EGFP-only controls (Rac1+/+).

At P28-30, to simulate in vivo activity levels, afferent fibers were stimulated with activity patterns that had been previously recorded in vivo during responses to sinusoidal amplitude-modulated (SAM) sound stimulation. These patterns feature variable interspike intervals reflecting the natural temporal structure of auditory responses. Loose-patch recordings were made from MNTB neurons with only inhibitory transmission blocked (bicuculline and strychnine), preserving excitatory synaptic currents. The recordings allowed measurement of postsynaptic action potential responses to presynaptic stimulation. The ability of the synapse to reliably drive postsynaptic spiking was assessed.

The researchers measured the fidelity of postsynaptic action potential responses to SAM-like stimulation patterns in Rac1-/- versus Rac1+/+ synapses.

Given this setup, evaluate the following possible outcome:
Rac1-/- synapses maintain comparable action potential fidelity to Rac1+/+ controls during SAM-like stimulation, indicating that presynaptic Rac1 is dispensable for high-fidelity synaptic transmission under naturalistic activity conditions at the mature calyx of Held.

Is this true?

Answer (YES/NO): YES